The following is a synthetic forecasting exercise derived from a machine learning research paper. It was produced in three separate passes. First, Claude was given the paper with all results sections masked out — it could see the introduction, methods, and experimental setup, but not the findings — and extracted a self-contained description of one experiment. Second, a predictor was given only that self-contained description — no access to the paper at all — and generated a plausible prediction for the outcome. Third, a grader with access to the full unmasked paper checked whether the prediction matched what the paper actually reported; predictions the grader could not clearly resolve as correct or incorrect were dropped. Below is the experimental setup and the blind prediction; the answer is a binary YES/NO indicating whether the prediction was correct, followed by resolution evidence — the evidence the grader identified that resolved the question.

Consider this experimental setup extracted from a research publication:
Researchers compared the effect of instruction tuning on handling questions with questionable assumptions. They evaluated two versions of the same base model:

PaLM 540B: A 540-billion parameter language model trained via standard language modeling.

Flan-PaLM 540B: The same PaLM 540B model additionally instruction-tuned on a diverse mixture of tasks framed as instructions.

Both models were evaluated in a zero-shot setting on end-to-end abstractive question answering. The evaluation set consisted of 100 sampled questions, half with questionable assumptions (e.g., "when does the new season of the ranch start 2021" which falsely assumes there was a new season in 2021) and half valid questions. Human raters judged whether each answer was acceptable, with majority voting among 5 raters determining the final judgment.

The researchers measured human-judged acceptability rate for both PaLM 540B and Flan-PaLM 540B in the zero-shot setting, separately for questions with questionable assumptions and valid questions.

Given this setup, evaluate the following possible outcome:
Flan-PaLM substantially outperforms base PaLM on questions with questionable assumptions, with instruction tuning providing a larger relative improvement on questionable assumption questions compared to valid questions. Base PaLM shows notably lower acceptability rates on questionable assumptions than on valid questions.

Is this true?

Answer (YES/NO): NO